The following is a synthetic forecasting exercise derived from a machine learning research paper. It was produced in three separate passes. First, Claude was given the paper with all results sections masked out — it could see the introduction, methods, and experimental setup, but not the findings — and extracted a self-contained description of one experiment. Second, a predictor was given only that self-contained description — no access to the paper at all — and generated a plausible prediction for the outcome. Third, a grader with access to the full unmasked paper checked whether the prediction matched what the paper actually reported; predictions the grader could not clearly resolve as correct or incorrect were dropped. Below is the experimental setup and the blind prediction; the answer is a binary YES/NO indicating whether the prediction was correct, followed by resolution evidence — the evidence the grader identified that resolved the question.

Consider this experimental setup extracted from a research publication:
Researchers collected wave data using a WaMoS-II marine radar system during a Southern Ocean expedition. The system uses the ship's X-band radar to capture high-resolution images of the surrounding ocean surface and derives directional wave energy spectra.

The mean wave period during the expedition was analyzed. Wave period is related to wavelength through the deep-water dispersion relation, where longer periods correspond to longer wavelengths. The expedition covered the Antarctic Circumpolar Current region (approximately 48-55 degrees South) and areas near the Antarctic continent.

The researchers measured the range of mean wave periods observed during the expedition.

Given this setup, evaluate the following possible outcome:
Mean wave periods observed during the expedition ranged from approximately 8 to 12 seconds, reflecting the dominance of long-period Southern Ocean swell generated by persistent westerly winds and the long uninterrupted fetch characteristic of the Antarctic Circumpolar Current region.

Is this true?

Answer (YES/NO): NO